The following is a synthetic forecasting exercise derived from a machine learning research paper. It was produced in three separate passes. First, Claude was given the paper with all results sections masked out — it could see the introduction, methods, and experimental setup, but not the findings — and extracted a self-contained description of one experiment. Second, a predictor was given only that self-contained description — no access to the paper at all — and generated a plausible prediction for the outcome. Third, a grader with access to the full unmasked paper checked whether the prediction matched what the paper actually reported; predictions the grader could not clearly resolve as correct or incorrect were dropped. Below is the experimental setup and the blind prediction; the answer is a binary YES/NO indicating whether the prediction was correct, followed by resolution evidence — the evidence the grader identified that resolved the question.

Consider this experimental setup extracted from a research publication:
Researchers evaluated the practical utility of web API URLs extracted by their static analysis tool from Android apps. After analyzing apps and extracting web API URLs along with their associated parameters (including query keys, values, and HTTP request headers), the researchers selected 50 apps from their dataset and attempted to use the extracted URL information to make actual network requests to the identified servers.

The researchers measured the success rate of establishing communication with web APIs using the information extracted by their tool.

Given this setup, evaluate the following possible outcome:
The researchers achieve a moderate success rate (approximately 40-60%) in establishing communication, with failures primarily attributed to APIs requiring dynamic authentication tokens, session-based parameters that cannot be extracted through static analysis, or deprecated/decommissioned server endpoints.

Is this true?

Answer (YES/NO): NO